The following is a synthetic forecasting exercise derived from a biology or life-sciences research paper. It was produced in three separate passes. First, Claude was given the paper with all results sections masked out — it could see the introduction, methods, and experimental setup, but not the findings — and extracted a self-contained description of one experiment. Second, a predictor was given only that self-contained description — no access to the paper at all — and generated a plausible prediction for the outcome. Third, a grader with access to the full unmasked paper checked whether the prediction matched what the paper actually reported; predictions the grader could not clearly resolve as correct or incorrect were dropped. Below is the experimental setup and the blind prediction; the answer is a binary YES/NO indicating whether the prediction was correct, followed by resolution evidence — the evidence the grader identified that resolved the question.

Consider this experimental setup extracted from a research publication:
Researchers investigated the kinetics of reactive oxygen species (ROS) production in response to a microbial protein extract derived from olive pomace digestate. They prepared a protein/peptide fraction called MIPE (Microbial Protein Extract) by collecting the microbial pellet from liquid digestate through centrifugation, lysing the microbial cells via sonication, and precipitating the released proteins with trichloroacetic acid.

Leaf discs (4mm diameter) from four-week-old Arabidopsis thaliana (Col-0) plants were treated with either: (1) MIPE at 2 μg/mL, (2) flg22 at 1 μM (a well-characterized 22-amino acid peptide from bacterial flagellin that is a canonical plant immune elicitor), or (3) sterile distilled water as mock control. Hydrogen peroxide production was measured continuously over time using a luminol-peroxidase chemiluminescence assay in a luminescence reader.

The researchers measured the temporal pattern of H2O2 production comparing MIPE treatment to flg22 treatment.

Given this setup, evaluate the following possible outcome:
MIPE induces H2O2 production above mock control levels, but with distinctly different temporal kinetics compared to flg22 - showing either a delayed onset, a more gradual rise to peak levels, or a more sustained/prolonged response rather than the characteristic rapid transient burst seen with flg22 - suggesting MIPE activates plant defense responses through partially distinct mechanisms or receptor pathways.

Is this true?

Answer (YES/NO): YES